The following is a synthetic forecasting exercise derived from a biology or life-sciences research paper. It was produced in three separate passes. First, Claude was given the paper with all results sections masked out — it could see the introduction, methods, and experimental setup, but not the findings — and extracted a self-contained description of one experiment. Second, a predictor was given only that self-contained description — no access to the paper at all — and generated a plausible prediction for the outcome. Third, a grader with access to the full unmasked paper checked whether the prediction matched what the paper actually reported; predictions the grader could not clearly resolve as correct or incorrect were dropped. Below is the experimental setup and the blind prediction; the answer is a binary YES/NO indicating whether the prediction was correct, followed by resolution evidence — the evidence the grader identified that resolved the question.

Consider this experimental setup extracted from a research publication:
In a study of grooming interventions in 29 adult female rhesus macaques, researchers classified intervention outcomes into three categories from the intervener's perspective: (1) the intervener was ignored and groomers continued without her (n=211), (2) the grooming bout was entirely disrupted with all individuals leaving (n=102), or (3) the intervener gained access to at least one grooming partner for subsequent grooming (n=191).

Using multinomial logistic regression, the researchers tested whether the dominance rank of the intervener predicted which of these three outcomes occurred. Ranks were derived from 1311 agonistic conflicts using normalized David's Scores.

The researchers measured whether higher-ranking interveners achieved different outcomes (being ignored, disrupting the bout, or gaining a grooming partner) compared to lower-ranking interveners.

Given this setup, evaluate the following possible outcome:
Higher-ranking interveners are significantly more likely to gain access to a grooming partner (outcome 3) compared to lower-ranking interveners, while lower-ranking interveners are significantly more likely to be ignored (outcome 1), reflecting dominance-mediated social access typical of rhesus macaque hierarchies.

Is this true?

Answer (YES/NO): NO